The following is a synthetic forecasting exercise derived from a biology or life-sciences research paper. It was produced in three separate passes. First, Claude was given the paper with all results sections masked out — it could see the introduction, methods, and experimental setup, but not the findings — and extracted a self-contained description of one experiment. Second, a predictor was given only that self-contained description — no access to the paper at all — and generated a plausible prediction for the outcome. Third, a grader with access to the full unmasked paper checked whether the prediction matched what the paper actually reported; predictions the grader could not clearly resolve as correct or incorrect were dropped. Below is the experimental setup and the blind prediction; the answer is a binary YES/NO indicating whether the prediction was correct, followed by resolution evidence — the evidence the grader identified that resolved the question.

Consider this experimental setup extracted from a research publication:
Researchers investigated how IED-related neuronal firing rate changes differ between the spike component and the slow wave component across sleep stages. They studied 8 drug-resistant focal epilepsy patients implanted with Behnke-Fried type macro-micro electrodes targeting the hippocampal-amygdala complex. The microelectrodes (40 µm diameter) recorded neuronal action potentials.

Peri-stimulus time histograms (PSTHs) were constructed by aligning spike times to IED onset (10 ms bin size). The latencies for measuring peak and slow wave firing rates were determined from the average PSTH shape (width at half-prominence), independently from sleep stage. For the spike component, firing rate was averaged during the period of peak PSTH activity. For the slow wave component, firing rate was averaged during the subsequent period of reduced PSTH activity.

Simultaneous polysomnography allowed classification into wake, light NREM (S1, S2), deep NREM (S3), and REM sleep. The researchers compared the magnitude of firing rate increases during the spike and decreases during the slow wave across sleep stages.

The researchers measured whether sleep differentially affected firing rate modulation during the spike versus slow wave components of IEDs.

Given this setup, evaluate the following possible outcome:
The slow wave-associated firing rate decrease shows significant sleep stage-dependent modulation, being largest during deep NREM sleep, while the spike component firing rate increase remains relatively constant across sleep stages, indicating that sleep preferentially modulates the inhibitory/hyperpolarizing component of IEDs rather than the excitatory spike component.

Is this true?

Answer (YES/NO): NO